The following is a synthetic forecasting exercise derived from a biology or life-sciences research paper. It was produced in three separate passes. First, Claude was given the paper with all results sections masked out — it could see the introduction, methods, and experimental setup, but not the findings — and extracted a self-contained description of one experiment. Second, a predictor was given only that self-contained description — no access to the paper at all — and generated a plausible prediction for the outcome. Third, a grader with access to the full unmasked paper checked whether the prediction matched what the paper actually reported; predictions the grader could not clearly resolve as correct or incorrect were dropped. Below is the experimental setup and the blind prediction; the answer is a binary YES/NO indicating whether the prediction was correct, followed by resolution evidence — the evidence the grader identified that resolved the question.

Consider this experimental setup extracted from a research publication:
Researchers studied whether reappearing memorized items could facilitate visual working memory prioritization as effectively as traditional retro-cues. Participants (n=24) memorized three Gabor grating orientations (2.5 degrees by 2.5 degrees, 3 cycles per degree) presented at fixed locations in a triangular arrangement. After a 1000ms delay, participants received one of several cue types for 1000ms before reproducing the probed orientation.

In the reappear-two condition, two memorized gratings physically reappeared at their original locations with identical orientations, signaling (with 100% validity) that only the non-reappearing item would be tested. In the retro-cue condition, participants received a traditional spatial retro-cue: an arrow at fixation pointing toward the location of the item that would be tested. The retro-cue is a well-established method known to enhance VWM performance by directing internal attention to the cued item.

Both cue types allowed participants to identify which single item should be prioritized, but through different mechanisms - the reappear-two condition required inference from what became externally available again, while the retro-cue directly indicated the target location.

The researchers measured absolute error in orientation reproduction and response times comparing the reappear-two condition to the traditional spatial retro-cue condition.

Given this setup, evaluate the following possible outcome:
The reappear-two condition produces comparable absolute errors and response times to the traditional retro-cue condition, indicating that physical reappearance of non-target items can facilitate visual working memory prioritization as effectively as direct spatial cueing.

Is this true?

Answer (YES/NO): YES